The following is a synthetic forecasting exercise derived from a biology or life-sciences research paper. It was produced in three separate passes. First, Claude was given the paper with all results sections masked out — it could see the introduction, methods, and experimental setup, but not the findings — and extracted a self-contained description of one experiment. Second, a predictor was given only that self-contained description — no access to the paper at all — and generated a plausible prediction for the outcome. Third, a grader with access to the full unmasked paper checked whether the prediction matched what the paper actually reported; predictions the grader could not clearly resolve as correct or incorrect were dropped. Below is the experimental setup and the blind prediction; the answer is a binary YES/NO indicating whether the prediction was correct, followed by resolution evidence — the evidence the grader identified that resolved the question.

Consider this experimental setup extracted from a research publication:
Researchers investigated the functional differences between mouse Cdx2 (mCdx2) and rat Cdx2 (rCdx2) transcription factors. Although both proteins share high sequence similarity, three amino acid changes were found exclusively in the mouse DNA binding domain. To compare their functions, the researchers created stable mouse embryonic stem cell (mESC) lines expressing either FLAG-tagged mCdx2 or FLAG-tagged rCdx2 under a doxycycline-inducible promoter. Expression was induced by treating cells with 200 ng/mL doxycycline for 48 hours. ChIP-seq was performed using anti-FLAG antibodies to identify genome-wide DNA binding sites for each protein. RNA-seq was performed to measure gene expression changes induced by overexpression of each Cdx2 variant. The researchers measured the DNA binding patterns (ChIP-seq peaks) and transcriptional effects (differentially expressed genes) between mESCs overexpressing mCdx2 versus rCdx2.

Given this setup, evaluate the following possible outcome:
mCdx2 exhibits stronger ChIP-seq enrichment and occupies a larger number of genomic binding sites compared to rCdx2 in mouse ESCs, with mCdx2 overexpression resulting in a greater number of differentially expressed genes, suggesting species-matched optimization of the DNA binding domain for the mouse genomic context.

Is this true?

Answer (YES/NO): NO